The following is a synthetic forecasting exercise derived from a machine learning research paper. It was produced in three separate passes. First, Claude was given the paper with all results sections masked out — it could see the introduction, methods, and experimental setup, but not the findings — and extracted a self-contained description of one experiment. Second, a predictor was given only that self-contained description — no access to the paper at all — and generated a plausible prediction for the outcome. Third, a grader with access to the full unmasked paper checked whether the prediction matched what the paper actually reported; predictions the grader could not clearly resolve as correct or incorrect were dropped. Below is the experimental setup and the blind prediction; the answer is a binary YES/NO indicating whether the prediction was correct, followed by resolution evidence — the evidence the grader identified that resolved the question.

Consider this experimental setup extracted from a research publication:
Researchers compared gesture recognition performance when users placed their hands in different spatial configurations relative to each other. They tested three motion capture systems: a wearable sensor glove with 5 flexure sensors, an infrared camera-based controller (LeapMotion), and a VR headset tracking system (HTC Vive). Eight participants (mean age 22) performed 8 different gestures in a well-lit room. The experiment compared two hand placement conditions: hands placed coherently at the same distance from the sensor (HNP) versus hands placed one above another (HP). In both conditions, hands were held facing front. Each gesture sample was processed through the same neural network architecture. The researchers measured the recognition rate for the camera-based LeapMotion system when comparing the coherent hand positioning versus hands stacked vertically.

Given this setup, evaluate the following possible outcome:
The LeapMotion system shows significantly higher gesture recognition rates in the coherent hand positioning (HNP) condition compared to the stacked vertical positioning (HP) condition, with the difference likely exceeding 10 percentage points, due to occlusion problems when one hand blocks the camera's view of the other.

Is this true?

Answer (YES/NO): YES